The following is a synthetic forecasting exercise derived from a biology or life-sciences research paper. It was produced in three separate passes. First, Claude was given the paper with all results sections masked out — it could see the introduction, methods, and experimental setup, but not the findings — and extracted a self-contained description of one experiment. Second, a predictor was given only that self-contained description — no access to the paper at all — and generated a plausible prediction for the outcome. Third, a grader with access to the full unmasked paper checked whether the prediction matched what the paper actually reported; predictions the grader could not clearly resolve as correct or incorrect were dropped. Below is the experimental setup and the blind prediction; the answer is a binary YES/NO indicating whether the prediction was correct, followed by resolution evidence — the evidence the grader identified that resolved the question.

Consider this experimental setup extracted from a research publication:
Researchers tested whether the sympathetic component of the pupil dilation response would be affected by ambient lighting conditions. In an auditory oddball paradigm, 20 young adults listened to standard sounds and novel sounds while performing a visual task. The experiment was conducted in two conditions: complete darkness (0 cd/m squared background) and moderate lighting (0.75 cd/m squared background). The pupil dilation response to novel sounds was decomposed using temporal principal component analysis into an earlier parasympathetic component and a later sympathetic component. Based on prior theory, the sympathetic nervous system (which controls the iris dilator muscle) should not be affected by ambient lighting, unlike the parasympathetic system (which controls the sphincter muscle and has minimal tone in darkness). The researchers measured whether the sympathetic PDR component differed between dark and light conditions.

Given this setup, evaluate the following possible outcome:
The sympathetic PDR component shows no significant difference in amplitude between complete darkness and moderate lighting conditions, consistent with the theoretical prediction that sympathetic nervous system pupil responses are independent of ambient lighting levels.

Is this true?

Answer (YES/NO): NO